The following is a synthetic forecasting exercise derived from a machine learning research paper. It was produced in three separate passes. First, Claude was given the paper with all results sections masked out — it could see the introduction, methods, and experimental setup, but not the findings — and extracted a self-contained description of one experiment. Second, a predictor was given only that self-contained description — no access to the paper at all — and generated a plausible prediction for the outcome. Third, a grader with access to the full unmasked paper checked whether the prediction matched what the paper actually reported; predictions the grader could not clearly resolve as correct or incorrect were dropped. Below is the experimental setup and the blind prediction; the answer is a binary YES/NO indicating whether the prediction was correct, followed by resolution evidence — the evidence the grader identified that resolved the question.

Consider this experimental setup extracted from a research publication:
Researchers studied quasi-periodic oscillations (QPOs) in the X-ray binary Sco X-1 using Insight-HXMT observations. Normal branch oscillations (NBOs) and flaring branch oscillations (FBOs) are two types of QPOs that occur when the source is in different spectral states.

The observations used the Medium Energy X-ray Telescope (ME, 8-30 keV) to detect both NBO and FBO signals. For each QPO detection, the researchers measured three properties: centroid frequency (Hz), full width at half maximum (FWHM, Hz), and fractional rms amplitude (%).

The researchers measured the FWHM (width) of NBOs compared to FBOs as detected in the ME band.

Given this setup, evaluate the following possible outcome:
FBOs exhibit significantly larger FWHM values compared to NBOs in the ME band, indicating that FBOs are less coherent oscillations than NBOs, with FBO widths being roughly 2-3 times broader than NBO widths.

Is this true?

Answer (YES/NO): YES